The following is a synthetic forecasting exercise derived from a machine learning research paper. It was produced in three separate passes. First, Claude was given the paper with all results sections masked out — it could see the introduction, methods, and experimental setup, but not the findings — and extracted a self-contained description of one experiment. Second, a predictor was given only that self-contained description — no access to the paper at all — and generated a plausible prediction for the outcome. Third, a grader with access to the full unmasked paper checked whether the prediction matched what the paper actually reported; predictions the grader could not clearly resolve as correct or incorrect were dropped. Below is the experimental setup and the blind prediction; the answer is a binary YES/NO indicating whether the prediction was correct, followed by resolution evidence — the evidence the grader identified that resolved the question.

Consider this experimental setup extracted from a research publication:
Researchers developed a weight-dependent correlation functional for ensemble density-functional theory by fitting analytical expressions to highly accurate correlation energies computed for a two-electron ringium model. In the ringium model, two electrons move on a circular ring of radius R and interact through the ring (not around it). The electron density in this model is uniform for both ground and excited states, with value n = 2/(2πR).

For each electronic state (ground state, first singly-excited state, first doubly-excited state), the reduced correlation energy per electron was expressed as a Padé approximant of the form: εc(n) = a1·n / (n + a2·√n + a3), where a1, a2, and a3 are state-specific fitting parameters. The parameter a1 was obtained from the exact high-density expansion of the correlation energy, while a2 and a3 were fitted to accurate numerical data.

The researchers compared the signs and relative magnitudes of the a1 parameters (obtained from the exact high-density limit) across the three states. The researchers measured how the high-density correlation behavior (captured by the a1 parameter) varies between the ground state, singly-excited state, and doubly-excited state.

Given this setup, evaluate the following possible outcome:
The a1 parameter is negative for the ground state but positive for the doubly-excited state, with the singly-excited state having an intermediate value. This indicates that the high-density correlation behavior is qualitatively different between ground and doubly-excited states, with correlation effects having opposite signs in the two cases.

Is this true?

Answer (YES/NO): NO